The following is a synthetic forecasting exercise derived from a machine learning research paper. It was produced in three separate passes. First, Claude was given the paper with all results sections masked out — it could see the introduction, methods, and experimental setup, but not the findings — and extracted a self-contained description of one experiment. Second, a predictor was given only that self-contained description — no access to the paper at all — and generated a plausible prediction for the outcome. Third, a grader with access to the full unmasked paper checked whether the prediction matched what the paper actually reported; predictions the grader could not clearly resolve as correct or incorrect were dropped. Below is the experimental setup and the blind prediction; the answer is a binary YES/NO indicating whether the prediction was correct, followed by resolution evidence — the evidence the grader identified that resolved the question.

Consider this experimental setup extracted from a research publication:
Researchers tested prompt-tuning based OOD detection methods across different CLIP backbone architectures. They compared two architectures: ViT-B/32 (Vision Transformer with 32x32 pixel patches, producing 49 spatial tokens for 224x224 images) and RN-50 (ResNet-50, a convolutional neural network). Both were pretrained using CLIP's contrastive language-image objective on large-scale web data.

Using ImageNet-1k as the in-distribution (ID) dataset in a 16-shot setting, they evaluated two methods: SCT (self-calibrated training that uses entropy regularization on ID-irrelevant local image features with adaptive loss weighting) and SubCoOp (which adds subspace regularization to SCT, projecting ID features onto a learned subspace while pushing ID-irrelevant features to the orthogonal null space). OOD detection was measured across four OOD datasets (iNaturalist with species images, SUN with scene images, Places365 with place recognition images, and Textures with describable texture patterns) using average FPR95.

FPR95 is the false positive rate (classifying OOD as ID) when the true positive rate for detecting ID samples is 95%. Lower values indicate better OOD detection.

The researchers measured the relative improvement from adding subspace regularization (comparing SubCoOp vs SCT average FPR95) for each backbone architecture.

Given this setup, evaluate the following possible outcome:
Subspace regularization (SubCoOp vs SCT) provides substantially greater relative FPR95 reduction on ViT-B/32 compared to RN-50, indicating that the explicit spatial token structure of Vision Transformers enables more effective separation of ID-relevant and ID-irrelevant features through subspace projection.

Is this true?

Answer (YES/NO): YES